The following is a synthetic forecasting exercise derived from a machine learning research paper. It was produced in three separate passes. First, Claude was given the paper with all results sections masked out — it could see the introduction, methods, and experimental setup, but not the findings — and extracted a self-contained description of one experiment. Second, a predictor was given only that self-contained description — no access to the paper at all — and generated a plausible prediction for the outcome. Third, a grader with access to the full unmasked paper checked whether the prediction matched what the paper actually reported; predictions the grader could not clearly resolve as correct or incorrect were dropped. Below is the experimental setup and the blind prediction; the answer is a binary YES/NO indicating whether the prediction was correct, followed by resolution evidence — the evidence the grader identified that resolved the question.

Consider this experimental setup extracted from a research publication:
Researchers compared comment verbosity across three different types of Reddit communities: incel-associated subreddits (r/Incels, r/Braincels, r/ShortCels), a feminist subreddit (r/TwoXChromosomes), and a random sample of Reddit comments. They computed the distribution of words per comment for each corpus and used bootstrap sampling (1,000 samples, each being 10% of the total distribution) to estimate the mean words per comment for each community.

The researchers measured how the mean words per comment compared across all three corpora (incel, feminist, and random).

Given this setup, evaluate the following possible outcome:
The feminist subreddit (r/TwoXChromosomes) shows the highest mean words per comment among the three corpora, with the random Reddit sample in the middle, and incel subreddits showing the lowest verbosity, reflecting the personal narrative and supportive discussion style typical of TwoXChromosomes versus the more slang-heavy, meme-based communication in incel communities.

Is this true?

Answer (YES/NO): YES